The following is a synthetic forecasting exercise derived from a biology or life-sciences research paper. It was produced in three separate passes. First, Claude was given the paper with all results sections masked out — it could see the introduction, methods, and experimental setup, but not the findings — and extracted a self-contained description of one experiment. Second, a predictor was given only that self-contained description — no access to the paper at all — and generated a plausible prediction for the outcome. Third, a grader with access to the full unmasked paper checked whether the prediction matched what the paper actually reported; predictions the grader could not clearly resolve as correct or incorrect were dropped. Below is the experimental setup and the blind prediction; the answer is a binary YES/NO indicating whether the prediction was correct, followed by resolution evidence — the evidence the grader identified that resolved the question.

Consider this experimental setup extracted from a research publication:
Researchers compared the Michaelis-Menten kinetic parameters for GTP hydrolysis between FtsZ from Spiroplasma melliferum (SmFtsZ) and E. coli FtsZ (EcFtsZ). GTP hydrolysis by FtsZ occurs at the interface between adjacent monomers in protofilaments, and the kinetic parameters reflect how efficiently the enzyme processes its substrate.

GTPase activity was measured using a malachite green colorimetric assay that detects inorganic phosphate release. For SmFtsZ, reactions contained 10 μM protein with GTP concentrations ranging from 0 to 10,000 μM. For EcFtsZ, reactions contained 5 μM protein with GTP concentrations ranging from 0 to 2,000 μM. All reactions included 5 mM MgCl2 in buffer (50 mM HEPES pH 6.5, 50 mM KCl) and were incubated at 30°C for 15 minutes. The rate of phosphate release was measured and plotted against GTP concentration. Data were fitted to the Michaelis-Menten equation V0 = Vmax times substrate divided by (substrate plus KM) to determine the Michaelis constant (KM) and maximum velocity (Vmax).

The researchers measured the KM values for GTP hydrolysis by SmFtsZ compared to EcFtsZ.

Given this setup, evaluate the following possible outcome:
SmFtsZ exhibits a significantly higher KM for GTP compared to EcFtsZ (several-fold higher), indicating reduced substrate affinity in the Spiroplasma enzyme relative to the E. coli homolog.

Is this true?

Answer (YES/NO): YES